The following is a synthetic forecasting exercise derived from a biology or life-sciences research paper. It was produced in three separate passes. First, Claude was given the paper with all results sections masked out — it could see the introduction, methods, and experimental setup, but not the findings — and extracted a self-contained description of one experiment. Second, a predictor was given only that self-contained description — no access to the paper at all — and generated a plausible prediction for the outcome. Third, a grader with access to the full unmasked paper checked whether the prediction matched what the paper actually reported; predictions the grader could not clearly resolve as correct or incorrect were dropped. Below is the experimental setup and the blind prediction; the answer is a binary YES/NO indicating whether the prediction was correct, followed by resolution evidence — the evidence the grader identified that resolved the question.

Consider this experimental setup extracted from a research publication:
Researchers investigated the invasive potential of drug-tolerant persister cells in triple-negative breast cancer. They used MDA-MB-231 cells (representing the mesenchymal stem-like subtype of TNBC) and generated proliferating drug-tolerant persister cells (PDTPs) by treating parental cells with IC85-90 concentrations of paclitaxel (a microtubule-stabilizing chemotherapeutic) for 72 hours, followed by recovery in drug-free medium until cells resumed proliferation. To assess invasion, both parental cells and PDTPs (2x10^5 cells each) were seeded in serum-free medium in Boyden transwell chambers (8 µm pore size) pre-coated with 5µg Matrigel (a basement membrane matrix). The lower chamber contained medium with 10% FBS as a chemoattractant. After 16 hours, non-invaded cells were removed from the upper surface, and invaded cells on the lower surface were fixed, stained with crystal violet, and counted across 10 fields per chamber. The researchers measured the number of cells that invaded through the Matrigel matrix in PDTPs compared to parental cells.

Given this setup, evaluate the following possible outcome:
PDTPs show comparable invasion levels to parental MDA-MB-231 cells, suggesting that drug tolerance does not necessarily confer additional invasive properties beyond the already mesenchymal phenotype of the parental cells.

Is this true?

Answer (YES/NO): NO